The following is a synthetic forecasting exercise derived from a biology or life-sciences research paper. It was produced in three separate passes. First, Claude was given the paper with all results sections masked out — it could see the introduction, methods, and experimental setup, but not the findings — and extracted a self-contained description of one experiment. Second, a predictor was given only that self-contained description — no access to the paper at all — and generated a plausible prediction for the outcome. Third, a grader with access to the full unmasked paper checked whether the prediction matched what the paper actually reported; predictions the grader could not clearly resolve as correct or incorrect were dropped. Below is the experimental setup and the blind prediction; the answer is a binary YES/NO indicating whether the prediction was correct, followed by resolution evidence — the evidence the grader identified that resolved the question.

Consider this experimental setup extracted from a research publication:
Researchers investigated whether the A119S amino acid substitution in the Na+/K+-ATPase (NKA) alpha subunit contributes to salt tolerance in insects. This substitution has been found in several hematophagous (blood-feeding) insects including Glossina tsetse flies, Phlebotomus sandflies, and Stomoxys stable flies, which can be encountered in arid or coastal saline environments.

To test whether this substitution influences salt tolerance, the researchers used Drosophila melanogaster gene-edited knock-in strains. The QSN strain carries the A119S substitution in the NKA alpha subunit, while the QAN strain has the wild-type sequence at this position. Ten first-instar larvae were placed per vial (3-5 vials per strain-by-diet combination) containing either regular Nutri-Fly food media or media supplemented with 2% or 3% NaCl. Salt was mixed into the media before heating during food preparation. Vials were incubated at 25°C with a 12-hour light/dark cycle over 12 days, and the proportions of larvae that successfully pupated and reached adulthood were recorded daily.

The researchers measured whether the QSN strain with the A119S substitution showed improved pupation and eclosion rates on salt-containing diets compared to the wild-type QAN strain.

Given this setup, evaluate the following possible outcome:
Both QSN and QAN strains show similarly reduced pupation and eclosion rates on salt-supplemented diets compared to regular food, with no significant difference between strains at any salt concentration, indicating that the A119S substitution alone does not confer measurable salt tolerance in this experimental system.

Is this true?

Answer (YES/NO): YES